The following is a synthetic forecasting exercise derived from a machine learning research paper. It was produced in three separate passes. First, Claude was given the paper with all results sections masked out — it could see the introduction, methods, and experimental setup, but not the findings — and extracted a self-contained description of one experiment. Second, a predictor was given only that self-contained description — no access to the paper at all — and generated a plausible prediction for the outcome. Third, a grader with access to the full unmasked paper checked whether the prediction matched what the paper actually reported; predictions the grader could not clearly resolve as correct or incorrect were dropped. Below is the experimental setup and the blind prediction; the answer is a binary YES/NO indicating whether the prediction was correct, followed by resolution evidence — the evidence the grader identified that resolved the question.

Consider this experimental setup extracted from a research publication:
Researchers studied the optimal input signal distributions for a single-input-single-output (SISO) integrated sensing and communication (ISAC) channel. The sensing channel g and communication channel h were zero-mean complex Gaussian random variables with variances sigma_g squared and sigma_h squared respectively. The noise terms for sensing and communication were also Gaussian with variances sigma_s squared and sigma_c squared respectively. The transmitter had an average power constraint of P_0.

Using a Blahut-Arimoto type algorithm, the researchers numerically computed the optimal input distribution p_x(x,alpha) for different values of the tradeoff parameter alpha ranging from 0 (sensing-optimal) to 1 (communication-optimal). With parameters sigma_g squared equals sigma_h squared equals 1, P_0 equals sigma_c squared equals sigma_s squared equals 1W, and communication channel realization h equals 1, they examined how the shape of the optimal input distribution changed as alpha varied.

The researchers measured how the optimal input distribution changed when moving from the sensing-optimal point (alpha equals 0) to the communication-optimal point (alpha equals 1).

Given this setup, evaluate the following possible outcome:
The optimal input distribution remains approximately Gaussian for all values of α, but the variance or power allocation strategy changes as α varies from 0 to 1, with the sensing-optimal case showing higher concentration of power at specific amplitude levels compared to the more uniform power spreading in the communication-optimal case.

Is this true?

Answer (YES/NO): NO